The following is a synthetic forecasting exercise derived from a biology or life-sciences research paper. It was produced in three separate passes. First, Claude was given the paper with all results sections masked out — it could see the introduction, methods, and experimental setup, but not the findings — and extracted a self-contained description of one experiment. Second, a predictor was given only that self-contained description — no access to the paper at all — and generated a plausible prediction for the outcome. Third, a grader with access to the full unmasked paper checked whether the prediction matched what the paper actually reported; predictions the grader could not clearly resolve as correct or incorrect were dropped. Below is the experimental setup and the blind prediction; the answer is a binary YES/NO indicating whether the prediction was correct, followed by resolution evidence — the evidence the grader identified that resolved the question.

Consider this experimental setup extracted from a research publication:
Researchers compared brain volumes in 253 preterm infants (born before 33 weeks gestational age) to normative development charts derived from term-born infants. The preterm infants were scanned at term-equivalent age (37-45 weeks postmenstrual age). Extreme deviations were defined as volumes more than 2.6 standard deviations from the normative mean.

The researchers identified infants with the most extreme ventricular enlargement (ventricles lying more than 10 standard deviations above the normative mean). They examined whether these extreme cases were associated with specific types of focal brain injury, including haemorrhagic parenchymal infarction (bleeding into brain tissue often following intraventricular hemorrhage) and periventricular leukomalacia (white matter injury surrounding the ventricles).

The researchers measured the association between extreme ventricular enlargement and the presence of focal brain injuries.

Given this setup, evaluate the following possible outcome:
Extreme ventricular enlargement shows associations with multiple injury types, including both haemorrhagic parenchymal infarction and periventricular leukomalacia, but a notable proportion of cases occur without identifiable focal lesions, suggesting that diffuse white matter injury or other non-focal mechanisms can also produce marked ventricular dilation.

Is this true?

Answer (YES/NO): NO